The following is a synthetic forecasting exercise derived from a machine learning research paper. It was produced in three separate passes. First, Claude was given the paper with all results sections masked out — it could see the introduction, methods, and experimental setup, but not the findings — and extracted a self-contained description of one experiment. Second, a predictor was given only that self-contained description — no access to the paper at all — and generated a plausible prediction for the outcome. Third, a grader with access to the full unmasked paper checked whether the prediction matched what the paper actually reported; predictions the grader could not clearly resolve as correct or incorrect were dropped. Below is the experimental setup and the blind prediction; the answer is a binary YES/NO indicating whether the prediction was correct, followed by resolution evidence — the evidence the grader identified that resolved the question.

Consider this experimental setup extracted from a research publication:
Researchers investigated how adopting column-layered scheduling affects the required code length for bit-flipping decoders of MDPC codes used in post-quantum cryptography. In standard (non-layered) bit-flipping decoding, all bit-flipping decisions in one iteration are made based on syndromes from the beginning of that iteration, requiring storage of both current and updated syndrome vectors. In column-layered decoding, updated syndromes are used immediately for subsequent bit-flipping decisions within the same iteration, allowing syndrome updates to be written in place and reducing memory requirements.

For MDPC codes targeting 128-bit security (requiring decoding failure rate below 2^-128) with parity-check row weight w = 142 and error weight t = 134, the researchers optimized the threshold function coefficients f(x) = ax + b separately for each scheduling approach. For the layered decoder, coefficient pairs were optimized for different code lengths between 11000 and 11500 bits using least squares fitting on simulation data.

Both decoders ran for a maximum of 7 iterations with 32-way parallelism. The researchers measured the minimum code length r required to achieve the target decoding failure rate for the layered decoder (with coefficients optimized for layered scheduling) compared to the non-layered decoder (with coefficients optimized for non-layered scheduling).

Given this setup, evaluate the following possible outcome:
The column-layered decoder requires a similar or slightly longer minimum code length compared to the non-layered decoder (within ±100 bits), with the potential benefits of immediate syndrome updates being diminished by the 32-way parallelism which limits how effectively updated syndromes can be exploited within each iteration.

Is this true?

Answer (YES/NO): NO